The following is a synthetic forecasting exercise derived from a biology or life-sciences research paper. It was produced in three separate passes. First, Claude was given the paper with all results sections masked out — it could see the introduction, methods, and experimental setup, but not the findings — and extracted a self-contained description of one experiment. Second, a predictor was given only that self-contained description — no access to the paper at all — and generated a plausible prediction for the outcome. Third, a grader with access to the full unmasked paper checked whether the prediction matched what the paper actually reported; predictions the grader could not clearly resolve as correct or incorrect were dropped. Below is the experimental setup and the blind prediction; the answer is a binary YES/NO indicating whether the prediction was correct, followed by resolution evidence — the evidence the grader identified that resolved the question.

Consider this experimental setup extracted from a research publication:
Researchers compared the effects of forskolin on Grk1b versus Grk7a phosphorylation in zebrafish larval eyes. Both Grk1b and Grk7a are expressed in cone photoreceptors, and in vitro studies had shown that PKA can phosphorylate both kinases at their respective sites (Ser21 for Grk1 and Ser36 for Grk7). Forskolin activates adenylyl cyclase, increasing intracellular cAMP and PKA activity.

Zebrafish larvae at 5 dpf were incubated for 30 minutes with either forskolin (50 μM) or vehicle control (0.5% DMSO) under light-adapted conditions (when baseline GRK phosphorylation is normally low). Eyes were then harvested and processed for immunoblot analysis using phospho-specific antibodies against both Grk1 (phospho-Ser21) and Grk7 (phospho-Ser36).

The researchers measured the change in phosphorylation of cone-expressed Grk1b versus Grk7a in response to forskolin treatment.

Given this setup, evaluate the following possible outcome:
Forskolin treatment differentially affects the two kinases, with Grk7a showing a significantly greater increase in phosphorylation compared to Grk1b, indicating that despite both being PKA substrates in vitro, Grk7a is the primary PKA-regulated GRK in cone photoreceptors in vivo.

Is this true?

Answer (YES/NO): YES